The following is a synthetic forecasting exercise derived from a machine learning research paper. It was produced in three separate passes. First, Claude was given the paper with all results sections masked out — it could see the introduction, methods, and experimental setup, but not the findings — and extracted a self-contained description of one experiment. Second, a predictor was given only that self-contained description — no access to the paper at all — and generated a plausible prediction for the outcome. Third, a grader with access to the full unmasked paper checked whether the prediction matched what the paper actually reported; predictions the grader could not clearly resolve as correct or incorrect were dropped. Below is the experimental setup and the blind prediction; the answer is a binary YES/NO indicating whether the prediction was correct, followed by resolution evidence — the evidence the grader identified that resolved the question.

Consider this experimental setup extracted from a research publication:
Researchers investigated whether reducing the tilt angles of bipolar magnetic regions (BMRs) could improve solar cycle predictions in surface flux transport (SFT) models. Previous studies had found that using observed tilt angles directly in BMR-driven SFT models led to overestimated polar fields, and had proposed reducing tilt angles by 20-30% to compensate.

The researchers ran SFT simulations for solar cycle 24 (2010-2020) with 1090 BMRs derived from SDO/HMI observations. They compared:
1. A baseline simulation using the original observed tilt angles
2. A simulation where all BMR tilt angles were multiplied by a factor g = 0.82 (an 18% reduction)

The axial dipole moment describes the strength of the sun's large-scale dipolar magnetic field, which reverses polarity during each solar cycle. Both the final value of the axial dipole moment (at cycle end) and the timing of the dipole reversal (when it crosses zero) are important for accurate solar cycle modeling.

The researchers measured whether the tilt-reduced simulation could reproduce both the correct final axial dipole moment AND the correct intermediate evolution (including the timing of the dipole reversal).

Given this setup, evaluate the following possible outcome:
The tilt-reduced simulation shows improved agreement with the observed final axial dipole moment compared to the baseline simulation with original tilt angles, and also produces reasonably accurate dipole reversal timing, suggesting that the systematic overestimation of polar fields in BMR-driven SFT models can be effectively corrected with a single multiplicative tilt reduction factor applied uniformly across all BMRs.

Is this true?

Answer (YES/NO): NO